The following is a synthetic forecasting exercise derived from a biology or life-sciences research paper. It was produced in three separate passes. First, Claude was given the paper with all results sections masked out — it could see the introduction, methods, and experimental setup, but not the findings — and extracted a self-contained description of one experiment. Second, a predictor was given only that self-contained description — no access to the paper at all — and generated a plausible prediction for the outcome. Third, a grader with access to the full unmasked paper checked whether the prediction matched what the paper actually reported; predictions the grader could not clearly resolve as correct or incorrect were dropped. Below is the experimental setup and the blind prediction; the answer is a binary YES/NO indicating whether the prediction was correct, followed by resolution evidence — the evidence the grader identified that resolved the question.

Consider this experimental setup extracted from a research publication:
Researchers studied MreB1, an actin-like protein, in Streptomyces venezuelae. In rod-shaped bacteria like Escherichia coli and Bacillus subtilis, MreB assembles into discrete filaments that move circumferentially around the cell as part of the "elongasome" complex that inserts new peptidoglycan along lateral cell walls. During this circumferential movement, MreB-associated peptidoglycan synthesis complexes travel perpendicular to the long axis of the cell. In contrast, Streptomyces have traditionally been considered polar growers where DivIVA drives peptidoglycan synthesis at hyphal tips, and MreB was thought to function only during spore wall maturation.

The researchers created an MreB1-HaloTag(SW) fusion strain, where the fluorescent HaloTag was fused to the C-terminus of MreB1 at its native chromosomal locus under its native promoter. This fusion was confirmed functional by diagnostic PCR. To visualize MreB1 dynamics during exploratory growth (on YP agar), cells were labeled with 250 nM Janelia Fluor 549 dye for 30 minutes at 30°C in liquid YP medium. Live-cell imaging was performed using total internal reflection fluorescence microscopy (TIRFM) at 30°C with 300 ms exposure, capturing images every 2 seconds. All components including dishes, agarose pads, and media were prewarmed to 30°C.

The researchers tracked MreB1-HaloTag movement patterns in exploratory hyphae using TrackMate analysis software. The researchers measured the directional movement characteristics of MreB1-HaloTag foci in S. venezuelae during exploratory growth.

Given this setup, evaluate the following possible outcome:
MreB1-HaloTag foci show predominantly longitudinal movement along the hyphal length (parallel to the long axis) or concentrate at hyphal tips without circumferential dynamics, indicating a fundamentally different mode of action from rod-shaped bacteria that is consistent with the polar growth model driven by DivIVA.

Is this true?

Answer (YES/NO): NO